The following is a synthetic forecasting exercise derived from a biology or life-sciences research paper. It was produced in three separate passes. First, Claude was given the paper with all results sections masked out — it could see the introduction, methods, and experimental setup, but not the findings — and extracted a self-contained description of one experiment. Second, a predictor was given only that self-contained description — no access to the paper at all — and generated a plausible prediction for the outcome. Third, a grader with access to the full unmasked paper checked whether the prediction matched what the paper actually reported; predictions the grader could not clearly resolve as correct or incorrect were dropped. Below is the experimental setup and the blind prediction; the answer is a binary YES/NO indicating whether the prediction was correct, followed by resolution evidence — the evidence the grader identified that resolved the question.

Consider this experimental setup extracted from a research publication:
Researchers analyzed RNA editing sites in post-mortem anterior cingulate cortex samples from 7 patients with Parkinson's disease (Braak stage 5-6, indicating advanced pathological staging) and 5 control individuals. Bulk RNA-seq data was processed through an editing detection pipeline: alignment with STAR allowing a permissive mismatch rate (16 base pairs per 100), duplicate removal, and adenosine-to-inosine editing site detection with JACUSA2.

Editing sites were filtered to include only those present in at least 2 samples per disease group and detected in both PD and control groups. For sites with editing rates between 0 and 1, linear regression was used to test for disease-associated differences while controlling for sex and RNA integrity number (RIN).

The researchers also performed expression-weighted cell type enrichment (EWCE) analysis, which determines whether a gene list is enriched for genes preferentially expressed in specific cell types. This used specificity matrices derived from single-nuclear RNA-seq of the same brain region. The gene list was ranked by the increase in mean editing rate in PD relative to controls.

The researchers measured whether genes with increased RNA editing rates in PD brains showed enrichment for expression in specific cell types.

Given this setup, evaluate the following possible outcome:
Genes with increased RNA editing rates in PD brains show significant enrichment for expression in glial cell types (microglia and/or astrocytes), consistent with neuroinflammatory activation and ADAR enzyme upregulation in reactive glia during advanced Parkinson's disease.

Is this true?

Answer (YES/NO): YES